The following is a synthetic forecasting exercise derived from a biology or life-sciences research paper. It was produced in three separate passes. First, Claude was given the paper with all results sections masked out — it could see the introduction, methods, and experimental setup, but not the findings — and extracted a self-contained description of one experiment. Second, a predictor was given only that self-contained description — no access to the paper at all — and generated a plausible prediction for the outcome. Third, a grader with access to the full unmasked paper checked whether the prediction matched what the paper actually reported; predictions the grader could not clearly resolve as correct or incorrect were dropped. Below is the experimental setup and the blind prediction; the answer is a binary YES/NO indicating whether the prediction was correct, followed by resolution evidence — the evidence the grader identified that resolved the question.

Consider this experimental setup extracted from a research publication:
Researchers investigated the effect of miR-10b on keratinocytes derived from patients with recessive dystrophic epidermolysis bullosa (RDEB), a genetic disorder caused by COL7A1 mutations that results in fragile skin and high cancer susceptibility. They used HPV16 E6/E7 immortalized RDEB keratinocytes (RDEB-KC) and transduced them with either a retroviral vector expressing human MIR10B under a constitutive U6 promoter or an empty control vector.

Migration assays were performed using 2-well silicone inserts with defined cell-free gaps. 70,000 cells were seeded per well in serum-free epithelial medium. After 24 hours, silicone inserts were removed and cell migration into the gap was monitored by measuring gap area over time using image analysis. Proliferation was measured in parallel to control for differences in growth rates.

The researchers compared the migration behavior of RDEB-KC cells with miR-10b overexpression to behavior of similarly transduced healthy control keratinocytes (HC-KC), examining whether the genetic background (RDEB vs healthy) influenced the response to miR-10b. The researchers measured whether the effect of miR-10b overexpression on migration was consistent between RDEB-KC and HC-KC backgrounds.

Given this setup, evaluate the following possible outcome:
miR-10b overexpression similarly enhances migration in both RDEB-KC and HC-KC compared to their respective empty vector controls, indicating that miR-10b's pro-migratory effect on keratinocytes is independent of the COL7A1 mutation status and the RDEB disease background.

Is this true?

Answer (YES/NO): NO